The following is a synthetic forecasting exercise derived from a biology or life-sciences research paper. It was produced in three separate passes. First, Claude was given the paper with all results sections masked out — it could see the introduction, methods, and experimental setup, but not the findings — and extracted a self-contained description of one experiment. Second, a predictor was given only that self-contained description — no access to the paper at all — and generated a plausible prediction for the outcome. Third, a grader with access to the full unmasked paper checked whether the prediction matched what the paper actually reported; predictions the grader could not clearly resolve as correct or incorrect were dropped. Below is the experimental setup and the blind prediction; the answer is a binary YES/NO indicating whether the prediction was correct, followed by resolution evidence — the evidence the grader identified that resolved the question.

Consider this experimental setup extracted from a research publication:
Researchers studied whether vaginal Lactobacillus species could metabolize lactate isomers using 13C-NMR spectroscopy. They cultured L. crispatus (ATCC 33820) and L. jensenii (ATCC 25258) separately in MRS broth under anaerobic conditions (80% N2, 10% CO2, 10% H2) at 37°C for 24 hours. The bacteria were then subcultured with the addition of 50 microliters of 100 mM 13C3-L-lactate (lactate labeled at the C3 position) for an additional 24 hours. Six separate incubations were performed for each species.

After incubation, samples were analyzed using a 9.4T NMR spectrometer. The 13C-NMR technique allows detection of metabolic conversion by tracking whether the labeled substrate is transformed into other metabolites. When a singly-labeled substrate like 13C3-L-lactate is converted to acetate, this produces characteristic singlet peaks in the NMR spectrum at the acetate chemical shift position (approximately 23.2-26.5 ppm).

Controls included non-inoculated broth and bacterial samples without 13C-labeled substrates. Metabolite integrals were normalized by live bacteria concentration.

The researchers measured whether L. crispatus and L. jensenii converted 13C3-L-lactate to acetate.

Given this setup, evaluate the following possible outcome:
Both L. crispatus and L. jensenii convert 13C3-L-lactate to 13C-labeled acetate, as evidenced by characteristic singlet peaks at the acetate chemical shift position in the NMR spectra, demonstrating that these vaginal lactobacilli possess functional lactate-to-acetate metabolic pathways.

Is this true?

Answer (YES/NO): YES